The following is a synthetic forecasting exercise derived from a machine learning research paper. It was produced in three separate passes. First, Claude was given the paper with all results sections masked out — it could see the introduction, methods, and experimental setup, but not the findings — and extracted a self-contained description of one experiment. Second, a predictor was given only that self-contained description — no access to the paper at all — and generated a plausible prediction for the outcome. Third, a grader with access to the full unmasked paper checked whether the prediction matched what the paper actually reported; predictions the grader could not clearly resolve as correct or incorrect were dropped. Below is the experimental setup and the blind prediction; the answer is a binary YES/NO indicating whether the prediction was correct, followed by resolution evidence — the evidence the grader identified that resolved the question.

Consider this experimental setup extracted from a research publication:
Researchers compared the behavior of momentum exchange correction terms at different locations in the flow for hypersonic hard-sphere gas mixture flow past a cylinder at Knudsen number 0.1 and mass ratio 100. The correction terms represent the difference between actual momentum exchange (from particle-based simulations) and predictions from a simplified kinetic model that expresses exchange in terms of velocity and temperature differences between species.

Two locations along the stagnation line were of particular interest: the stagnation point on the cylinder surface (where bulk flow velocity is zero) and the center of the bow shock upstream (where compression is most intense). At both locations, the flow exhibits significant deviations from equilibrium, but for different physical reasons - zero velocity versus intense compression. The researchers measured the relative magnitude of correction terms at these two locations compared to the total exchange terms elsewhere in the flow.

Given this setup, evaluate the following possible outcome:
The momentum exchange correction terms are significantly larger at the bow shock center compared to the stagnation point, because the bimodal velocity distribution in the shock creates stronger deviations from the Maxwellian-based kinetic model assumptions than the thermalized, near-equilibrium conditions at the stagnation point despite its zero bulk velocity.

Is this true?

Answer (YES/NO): NO